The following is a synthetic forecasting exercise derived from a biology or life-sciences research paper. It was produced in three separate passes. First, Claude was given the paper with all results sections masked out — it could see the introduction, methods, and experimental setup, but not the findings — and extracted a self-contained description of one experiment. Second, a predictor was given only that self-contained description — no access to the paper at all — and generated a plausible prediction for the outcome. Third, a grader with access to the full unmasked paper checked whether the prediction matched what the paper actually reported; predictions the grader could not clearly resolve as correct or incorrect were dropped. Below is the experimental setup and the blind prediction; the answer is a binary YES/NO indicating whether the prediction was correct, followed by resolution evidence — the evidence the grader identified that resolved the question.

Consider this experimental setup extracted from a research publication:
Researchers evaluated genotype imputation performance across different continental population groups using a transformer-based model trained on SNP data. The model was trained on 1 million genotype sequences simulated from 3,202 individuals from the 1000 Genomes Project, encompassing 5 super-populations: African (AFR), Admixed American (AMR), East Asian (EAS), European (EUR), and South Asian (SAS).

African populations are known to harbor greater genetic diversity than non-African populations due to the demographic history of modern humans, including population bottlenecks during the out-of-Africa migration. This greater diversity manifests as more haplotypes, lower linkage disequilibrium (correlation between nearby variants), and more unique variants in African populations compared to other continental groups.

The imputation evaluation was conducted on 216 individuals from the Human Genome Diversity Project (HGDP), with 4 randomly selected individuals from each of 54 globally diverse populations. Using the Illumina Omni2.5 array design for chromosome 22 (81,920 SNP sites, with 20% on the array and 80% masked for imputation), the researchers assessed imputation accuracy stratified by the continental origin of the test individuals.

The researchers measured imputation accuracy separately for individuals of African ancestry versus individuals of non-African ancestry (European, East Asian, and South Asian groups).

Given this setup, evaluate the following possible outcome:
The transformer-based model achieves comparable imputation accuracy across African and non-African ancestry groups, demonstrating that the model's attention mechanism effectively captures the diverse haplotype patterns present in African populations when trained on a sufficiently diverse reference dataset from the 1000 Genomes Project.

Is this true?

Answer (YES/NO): NO